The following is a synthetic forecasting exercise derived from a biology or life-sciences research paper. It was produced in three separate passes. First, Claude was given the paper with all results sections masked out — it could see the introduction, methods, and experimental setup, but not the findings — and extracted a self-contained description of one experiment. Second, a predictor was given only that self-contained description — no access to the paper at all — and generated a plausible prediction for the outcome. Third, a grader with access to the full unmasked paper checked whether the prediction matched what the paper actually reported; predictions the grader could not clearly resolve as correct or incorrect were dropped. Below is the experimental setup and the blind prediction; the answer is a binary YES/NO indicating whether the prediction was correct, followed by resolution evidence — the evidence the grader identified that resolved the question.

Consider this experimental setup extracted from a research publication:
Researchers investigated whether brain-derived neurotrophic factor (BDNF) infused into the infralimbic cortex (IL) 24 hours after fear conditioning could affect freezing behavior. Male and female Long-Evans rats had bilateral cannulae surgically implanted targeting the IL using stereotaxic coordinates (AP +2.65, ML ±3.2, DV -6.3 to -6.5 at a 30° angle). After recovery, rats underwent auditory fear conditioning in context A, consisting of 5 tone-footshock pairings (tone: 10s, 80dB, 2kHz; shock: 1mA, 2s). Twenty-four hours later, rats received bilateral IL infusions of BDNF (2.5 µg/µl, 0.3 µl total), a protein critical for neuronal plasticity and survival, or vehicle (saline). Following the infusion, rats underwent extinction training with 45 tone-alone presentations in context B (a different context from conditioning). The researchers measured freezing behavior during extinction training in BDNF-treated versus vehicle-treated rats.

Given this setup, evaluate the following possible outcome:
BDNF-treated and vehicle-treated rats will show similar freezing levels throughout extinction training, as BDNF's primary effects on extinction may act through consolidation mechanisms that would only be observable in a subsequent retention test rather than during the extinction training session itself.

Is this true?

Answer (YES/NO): NO